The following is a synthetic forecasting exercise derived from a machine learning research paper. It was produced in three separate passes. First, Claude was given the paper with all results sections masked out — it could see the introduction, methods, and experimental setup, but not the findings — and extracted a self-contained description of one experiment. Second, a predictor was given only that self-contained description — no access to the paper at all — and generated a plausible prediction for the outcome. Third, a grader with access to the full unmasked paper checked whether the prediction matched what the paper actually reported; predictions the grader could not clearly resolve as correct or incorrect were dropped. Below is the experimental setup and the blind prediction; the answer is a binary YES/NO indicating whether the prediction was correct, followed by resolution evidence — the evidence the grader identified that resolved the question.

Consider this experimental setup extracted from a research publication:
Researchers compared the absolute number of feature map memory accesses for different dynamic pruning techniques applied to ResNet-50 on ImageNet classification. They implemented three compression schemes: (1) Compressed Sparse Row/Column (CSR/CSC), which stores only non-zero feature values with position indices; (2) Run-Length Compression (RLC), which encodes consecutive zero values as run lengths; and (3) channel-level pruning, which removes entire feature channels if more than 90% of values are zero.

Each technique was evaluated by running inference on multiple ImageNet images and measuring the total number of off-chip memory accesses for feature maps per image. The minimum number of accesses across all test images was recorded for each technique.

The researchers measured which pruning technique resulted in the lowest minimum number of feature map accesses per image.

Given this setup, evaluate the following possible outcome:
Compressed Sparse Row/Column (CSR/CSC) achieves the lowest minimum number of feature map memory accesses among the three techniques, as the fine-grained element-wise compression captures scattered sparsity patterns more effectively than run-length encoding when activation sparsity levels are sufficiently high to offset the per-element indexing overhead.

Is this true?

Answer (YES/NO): NO